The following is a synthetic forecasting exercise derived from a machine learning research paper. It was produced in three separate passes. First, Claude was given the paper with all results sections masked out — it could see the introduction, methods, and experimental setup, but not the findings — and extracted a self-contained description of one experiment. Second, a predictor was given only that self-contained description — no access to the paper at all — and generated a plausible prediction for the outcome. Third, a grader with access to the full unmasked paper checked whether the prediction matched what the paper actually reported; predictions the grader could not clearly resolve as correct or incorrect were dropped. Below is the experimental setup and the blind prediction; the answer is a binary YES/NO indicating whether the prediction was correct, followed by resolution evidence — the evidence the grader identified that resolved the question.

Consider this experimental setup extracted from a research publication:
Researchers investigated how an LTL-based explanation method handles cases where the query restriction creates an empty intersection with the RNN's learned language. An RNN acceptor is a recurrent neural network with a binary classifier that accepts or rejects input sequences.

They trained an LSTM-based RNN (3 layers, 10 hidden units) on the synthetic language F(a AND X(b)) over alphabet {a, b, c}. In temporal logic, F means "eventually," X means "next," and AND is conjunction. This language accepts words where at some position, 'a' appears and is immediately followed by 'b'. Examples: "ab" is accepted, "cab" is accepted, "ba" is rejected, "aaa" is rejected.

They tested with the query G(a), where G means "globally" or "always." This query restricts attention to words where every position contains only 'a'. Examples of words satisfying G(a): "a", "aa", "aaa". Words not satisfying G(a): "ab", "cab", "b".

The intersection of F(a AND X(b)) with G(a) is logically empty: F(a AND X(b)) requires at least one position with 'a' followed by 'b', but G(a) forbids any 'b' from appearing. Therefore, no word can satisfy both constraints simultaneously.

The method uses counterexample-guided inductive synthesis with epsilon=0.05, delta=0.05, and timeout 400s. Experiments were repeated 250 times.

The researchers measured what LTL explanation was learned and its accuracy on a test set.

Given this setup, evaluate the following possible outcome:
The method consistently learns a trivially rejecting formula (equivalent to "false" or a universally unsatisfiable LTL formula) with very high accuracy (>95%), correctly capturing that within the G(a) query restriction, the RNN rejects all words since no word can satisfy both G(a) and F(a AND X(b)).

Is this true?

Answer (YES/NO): YES